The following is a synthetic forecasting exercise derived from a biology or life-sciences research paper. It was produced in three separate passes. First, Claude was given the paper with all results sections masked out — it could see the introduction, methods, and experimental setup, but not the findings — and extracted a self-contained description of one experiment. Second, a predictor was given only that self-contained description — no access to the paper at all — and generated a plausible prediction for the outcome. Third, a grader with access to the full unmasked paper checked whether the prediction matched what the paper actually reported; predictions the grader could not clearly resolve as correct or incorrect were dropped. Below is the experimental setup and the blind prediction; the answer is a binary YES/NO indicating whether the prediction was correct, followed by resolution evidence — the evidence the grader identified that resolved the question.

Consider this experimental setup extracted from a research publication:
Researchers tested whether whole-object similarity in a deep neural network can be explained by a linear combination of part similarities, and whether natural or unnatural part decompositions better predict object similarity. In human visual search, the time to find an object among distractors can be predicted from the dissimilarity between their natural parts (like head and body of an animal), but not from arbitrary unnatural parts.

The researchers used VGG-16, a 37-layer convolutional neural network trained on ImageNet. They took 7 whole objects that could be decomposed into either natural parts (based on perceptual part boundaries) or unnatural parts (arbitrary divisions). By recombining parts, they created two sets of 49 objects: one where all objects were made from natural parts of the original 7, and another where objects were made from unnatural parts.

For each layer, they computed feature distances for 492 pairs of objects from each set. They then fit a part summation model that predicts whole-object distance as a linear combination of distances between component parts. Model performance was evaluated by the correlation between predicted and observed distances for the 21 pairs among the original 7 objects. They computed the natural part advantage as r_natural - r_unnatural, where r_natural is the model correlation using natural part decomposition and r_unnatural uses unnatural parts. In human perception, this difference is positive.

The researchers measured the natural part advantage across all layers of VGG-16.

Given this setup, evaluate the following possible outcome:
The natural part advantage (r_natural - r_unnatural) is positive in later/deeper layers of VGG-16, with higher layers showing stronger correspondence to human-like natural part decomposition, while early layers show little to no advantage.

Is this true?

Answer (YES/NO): NO